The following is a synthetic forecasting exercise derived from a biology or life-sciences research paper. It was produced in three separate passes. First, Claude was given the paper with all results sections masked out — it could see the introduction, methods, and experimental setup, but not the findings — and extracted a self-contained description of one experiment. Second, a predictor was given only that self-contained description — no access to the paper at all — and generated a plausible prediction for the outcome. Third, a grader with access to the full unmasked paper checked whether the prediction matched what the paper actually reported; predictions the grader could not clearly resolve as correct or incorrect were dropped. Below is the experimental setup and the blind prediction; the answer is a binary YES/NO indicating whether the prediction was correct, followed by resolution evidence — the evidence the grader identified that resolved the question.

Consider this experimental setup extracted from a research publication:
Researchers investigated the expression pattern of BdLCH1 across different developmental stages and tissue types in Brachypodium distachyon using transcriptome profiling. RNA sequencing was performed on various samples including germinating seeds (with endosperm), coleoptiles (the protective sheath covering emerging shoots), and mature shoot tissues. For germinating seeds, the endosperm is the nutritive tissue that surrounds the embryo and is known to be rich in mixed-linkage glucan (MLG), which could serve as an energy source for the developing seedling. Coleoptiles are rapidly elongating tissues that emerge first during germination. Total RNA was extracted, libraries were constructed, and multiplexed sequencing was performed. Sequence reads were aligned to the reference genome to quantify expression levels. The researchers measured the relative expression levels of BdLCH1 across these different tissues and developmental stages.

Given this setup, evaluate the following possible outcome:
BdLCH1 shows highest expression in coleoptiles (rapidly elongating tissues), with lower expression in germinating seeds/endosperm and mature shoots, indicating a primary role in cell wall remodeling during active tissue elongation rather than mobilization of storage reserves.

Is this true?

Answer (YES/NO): NO